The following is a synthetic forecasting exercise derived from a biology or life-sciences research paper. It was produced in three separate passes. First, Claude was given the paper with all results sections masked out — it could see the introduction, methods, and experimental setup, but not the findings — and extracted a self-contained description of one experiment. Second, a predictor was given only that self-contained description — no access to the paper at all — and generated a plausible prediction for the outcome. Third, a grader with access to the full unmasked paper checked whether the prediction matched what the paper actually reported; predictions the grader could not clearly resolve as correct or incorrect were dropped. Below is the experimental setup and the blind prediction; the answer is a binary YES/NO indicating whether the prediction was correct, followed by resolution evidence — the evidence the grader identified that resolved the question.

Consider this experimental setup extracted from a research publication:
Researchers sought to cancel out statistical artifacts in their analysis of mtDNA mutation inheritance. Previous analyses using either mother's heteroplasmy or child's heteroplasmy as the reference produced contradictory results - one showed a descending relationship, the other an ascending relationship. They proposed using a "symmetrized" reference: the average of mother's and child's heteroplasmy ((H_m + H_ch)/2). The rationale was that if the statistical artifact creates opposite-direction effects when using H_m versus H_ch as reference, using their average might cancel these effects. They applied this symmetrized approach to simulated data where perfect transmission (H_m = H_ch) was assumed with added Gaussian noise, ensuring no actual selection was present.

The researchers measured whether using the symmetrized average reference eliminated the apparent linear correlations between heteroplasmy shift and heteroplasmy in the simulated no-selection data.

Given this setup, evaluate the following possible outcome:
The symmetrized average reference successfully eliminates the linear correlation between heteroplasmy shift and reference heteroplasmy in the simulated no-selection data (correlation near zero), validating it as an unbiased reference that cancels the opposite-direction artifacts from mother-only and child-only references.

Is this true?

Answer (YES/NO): YES